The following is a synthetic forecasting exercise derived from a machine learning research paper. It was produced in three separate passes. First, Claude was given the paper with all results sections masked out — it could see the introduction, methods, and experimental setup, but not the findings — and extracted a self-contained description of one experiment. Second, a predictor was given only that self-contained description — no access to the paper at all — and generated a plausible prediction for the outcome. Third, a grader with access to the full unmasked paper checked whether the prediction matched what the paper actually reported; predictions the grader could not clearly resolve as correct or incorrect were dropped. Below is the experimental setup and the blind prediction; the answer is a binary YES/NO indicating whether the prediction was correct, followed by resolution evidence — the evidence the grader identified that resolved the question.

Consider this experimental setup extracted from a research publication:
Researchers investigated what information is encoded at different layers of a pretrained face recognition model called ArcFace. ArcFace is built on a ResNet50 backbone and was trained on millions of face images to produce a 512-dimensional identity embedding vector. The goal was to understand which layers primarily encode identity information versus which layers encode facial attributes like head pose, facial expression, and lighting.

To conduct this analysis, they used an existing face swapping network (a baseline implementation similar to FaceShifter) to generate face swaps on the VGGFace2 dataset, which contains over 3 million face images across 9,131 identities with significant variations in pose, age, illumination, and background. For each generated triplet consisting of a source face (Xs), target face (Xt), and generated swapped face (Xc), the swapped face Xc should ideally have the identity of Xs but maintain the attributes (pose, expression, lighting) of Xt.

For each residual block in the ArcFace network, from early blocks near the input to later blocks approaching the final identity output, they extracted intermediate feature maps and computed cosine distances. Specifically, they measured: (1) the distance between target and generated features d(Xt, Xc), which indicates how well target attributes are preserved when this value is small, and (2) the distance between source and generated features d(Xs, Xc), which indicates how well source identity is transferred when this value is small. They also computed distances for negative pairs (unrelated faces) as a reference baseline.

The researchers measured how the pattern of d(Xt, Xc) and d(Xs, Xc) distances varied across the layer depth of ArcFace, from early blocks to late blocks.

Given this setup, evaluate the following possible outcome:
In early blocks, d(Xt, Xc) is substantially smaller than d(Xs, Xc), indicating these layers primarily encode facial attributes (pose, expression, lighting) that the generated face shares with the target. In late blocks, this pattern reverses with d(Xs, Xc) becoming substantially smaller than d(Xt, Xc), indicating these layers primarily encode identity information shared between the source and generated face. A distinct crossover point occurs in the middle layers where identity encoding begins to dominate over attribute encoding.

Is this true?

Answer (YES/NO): NO